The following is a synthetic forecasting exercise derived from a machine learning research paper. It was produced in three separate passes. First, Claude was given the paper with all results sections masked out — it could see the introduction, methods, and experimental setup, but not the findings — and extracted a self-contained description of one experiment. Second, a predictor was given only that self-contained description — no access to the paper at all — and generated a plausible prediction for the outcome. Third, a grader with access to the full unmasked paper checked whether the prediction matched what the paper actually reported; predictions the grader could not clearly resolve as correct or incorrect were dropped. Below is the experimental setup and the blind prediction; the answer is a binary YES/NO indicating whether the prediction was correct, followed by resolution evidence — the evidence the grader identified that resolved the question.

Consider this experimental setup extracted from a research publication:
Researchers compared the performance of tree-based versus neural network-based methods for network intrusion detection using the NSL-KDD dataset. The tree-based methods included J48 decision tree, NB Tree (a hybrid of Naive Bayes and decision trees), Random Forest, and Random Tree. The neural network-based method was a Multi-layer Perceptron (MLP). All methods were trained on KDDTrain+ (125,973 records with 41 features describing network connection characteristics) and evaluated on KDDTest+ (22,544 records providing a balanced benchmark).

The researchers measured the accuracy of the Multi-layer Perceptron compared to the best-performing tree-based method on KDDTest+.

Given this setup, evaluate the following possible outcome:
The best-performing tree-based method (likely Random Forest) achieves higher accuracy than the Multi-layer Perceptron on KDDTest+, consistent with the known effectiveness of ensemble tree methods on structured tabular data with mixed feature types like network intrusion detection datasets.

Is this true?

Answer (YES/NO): NO